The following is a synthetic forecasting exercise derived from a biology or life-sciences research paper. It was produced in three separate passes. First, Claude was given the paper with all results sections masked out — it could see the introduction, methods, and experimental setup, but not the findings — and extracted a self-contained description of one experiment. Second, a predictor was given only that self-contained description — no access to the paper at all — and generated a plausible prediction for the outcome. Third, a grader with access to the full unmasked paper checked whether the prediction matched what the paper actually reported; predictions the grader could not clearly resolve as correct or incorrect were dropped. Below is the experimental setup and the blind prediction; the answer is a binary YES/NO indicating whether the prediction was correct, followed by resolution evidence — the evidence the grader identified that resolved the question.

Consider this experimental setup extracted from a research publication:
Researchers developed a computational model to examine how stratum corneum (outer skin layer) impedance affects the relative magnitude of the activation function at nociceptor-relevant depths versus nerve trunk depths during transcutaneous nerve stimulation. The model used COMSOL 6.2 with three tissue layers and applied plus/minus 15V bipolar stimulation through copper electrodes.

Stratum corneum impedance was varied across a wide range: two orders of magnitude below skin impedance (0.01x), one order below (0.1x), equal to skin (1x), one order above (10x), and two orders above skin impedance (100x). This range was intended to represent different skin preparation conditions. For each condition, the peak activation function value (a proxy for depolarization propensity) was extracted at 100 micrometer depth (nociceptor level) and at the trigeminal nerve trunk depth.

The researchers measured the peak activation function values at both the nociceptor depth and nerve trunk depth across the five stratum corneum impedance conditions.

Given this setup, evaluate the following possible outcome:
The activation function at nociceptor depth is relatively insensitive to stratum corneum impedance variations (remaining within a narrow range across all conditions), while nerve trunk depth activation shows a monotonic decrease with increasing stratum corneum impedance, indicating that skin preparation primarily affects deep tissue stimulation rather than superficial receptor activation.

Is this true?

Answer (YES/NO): NO